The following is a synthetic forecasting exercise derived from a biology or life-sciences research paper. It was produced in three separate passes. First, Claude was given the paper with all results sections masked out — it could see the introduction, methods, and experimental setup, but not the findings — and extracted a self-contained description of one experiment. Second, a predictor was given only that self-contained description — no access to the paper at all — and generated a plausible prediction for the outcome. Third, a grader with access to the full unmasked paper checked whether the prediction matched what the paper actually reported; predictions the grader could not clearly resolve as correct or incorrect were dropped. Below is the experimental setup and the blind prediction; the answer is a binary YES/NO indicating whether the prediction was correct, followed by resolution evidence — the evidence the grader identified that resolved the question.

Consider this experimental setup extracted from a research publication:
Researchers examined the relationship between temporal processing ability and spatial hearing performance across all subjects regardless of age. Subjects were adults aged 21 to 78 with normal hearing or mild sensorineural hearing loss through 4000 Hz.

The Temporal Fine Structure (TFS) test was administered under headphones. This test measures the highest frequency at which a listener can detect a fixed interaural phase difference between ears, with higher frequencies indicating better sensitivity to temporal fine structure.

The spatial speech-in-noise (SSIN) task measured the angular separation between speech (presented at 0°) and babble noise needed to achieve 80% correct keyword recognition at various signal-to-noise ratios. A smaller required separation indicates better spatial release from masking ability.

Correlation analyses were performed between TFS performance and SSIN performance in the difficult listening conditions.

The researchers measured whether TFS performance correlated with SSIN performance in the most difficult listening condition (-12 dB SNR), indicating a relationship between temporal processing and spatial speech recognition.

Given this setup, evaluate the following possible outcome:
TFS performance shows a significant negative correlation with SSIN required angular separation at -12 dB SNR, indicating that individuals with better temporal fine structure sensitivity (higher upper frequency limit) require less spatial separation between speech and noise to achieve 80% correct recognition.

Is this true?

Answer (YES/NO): NO